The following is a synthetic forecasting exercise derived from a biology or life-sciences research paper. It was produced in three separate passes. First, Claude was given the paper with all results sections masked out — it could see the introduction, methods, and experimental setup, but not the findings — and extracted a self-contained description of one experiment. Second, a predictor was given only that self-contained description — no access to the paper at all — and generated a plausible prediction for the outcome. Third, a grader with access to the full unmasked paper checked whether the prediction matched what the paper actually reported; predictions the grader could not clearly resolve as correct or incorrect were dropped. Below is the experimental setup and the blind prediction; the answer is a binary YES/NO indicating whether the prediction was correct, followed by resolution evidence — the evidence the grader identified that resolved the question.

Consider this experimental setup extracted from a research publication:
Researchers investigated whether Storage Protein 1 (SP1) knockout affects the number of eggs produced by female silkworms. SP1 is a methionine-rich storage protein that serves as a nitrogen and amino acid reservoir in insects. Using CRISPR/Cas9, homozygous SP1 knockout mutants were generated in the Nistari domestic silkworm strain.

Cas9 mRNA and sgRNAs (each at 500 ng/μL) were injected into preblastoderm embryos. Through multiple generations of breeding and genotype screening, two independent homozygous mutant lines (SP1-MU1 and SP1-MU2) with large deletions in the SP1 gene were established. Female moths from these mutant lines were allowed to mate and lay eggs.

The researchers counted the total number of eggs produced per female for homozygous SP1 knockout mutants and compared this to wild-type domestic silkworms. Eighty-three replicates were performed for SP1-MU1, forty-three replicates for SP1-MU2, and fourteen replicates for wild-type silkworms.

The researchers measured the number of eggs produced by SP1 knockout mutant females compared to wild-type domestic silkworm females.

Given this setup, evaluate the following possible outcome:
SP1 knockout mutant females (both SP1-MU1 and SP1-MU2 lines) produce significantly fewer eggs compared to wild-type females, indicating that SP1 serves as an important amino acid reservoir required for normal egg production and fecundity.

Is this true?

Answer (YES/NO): NO